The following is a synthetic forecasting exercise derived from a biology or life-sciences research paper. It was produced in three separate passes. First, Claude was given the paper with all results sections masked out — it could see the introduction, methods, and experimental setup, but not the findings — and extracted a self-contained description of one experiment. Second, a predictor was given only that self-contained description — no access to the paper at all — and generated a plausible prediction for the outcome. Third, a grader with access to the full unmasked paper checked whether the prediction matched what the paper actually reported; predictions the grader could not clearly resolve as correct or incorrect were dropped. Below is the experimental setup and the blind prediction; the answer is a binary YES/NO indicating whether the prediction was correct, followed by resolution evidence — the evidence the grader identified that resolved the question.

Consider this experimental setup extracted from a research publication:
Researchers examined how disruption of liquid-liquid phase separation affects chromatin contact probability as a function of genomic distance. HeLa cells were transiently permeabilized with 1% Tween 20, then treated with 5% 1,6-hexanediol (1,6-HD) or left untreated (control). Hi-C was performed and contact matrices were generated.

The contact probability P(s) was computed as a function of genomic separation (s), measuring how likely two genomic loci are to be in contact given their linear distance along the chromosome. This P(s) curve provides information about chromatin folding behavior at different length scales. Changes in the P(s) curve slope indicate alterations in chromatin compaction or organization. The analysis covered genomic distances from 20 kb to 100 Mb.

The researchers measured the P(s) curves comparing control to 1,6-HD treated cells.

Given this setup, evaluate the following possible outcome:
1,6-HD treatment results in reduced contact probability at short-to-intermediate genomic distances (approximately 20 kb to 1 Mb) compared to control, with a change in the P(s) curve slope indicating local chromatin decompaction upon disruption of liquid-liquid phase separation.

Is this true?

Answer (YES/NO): NO